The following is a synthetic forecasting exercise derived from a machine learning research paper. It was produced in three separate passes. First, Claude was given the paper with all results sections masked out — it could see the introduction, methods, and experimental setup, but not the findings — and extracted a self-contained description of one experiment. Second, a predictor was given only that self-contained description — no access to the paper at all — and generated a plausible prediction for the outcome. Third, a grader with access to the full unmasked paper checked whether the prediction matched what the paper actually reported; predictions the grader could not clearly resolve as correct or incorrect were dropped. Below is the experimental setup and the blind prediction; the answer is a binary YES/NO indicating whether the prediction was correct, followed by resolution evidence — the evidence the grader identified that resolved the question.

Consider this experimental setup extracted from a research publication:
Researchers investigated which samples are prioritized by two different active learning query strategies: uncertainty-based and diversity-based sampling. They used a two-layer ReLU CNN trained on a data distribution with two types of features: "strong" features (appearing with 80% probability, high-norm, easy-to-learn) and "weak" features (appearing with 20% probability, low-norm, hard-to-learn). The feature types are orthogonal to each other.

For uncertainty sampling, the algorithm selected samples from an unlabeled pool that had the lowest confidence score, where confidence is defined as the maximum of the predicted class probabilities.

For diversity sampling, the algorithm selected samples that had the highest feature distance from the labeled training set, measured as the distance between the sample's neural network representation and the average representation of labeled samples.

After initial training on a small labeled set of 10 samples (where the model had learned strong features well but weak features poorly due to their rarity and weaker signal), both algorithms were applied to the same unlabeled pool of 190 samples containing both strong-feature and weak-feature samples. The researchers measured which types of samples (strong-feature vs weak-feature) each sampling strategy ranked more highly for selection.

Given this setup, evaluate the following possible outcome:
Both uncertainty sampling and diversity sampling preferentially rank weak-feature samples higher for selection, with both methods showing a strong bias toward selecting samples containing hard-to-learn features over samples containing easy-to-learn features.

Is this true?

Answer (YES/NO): YES